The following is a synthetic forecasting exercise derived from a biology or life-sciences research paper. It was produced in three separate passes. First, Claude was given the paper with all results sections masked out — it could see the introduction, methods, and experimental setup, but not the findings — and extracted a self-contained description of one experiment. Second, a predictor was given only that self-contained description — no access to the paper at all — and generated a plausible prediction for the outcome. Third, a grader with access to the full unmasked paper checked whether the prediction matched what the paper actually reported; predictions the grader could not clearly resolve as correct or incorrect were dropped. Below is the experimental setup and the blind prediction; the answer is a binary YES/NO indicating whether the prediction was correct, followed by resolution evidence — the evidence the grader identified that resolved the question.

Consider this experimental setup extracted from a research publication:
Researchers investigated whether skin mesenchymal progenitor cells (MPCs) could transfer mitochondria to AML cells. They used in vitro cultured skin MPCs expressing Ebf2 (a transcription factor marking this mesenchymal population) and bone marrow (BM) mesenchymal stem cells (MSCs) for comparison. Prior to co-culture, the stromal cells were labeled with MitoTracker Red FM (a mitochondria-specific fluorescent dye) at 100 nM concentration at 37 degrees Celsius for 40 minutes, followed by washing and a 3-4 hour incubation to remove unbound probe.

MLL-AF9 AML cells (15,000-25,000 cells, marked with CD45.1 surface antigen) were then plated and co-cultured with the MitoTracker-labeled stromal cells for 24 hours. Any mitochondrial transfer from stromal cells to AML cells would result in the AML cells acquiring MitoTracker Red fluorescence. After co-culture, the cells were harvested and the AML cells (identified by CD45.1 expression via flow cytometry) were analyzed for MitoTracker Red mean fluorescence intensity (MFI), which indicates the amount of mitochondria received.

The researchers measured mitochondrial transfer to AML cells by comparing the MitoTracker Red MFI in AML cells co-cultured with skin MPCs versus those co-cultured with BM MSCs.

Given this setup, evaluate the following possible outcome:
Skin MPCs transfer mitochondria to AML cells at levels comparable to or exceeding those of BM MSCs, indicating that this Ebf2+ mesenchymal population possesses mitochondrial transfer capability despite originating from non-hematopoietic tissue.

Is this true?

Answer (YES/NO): YES